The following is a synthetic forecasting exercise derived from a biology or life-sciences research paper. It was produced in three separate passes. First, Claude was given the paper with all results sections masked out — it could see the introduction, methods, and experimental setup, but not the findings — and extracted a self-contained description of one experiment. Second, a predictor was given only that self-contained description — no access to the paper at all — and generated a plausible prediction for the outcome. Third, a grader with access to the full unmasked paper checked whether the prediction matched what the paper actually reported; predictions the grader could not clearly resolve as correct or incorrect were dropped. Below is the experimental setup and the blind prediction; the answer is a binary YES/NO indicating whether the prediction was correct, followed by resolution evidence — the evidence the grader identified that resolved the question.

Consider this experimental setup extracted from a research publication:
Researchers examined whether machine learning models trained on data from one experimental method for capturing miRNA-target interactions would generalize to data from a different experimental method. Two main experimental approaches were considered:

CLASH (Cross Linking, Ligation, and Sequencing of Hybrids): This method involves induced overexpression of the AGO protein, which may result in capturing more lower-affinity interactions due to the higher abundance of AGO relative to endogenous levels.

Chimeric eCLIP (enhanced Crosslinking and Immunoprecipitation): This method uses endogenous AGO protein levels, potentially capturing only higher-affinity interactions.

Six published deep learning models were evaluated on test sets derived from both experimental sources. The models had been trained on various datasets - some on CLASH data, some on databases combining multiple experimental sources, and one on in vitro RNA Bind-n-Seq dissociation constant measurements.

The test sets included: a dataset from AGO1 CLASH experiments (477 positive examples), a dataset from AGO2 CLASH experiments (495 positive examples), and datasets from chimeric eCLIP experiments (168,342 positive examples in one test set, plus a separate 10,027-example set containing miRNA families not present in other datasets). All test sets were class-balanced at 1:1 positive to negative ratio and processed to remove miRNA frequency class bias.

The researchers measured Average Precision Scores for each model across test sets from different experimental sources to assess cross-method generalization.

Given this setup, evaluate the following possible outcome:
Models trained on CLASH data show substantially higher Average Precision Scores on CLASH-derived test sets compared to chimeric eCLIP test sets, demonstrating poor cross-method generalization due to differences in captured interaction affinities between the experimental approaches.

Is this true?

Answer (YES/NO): NO